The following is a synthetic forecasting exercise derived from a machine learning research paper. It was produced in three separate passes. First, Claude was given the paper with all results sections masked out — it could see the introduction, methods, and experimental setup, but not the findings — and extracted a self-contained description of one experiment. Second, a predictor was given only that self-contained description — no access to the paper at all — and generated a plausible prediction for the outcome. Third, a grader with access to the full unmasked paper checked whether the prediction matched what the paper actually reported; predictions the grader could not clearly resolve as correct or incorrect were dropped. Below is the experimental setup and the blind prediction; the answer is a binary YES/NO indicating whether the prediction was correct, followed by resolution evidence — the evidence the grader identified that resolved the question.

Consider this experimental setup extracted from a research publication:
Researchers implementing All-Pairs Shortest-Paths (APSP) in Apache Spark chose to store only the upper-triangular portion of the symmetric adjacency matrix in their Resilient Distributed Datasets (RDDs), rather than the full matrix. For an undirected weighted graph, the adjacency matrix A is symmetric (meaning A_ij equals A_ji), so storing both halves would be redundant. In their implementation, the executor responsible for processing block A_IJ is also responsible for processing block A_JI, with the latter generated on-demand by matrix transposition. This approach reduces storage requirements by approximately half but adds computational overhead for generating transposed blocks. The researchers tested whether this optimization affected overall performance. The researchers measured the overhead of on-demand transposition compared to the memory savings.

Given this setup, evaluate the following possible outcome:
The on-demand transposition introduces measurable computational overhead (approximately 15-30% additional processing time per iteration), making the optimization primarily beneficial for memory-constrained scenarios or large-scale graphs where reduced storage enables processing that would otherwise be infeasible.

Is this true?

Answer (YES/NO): NO